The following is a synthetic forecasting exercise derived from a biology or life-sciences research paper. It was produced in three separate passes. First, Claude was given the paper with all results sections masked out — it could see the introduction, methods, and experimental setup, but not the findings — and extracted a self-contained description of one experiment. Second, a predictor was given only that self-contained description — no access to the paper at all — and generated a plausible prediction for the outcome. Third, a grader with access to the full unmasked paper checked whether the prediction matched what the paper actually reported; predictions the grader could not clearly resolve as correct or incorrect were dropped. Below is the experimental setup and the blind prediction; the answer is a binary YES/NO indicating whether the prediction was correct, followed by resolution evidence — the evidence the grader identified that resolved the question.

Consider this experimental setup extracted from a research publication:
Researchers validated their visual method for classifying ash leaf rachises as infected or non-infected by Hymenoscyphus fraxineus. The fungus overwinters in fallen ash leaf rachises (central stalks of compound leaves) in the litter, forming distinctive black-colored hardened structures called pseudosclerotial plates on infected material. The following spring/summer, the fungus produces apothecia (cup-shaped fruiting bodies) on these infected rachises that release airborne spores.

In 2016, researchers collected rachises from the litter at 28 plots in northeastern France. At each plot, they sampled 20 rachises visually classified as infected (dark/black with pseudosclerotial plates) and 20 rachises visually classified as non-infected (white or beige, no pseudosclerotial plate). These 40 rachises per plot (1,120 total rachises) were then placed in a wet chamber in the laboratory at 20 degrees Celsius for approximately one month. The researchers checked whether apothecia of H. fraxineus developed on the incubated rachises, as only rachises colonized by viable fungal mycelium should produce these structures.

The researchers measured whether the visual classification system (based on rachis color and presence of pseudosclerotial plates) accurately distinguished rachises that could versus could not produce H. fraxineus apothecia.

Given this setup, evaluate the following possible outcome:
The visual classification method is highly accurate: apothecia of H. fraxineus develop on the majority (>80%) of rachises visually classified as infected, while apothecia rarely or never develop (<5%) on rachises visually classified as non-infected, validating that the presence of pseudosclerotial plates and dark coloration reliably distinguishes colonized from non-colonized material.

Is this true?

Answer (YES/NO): YES